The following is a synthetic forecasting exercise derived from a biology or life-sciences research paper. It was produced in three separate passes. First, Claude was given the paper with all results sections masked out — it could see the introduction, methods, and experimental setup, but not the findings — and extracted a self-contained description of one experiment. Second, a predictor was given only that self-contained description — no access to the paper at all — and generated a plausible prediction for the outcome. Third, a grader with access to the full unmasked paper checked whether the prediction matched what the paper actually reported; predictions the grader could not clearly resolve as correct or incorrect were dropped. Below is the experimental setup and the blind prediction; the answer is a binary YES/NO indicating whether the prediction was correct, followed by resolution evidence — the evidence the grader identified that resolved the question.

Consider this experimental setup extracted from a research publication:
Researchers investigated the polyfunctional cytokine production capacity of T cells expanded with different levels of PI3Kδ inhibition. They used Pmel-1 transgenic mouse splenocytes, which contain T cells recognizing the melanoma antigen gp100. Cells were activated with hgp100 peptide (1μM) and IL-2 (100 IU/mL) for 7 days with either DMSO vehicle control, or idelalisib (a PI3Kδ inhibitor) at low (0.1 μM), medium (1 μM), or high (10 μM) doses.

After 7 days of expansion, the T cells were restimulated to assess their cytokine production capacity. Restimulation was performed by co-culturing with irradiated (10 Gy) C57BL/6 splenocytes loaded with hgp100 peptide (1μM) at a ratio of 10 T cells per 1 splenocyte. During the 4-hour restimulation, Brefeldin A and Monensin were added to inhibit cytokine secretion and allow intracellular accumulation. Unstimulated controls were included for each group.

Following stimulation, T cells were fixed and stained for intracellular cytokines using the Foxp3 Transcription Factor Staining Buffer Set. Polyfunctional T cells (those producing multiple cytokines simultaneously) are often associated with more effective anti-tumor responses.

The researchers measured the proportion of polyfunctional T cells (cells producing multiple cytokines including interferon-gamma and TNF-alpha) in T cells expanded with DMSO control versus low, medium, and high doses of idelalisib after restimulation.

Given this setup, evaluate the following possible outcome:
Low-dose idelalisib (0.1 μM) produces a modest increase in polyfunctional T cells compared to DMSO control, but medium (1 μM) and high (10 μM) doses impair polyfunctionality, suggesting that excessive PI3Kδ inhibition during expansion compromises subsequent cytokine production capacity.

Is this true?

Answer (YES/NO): NO